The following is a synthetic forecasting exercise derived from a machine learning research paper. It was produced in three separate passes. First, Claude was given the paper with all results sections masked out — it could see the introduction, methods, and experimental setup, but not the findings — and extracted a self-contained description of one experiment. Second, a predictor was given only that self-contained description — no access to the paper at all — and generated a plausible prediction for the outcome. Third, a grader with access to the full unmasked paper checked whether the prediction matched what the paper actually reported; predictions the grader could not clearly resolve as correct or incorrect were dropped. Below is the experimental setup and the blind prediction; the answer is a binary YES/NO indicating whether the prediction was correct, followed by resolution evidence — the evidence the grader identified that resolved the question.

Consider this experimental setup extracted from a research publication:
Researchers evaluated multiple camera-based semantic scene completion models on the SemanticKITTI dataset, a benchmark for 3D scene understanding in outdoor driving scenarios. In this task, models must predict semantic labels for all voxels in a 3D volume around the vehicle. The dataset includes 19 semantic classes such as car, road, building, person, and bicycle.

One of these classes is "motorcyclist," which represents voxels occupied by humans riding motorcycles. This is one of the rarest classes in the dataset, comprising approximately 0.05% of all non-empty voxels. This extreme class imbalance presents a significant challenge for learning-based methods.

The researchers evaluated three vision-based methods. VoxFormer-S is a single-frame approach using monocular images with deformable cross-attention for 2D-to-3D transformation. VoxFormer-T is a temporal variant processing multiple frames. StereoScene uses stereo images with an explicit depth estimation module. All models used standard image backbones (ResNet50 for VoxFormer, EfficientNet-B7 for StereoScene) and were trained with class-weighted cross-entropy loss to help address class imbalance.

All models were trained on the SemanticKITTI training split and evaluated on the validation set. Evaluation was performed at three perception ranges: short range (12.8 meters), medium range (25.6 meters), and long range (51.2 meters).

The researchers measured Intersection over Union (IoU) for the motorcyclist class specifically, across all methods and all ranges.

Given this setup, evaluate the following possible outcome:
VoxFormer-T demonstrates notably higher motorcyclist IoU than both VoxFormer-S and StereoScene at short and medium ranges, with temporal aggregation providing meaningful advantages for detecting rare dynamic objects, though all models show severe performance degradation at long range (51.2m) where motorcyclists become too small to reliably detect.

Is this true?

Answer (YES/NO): NO